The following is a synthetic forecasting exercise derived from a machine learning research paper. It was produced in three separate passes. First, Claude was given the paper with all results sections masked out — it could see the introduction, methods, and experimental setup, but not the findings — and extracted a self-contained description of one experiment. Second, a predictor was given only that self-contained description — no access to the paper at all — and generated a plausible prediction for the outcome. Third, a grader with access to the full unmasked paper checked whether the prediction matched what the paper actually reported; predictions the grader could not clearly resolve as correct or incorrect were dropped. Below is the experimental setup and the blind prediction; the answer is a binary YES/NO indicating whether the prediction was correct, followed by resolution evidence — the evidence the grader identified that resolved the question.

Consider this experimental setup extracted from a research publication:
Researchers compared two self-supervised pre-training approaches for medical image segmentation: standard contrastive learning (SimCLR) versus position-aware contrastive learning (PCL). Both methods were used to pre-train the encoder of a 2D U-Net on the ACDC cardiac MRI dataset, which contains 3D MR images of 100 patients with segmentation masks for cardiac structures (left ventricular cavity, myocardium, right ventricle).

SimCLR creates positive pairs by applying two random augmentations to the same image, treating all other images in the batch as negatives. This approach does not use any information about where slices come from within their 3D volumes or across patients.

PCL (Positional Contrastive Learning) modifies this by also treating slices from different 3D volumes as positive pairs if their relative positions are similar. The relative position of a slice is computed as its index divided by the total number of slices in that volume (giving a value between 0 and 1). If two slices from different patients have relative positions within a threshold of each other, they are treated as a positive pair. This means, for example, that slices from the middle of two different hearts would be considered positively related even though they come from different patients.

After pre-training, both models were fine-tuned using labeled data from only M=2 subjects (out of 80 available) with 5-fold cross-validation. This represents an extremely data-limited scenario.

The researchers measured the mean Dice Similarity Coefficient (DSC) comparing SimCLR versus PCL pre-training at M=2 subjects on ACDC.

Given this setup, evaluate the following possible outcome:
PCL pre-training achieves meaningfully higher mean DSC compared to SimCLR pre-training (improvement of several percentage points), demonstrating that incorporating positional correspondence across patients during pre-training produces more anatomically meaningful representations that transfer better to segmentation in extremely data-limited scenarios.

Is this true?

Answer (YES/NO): YES